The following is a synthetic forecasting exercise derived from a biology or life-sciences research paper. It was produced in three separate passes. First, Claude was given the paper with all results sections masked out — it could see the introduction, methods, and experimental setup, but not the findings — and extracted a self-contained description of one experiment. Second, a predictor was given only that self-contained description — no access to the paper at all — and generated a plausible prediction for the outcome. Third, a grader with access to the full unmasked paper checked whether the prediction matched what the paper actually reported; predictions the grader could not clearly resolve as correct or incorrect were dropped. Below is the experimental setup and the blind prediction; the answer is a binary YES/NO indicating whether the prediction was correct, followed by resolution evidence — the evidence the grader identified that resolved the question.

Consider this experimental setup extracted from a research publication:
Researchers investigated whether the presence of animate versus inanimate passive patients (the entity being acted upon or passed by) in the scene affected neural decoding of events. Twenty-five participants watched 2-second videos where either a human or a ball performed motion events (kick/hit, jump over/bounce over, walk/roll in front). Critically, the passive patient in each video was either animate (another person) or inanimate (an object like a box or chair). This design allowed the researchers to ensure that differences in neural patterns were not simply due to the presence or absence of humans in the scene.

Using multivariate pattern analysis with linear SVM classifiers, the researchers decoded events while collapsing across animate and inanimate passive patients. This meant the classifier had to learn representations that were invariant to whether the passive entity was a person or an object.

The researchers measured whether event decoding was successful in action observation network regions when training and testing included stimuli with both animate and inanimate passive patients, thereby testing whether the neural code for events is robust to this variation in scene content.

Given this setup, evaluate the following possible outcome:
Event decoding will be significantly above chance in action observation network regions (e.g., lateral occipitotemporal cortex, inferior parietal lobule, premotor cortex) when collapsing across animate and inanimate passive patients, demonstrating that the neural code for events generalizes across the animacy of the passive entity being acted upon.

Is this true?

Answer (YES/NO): YES